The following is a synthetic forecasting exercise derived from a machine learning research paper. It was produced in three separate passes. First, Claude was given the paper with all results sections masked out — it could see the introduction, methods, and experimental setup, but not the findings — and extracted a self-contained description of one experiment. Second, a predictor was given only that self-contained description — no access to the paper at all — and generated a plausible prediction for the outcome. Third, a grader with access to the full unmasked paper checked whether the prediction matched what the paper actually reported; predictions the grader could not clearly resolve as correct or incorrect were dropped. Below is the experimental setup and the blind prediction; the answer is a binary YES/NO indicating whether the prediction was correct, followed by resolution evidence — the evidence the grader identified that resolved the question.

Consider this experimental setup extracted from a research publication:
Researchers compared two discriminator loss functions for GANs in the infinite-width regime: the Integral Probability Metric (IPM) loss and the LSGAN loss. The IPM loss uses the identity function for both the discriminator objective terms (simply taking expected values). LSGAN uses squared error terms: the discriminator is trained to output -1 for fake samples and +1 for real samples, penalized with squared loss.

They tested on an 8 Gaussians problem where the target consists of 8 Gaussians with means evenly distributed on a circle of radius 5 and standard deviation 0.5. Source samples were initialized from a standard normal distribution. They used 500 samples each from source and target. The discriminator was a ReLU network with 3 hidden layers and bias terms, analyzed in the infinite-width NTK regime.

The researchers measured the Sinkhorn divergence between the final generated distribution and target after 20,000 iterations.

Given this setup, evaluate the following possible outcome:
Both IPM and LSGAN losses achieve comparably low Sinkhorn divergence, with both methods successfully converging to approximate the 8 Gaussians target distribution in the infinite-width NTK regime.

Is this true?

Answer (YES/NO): NO